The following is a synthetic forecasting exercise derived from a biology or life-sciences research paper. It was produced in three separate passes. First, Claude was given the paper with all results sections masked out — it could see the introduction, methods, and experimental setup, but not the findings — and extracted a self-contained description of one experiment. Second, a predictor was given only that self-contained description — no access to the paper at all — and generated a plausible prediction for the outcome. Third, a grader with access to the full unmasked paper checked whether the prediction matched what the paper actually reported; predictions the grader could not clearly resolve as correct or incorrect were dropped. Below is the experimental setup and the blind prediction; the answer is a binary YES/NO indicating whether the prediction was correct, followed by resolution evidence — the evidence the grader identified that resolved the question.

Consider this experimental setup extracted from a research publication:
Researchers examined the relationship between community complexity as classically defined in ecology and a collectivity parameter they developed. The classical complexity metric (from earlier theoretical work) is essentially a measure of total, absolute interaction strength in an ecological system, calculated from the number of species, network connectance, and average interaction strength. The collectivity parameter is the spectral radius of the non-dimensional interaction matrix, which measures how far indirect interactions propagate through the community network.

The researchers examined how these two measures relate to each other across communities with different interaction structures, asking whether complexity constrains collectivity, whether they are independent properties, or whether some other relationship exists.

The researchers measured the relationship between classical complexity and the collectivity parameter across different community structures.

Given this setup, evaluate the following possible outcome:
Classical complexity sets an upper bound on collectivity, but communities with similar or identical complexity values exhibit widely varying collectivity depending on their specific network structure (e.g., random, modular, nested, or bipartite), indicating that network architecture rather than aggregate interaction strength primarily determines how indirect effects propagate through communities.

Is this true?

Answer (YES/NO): NO